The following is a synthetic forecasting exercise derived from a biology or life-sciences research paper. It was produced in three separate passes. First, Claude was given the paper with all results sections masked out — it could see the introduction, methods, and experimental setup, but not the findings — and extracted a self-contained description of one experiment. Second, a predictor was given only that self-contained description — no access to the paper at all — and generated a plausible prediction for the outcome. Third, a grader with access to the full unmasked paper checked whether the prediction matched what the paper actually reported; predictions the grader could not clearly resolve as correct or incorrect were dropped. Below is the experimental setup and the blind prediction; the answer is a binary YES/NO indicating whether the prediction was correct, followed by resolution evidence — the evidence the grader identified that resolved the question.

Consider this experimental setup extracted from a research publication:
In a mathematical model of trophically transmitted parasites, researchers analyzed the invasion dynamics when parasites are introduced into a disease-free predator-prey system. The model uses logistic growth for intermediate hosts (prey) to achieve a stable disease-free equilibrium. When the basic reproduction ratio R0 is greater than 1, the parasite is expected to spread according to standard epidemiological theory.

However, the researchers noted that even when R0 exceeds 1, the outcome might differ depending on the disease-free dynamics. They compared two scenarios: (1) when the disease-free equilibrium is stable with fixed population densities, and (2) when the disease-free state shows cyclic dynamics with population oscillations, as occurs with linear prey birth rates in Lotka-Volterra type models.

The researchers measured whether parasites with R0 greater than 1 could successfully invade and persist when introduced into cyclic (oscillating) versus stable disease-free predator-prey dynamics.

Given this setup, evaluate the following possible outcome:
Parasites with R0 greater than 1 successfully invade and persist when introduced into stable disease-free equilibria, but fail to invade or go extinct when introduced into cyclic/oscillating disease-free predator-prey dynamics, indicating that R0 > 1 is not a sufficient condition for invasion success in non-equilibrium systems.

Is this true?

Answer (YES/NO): YES